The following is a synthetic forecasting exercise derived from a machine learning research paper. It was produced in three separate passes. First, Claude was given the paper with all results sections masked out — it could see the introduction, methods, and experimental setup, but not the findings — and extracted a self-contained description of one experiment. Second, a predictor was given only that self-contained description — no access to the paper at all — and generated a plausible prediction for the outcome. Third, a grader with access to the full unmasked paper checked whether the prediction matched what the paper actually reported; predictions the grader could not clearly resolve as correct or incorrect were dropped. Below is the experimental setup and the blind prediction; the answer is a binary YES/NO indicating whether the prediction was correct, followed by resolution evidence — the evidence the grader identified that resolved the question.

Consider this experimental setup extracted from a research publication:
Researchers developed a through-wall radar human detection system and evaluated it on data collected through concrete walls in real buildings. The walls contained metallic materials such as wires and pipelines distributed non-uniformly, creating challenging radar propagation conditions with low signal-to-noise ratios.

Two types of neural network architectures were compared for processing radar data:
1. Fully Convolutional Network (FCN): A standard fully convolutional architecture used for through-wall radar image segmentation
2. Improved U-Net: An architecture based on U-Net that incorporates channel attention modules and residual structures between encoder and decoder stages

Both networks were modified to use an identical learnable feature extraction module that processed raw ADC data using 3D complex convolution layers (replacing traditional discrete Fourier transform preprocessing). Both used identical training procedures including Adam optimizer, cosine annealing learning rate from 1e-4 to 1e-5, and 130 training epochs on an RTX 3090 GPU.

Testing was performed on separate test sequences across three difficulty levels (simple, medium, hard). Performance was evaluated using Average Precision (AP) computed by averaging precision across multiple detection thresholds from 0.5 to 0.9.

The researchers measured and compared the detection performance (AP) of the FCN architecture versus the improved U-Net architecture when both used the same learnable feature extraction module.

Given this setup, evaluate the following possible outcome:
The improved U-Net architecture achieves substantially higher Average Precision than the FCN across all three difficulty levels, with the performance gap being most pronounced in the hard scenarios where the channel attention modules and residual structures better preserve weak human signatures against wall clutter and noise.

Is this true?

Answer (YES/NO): NO